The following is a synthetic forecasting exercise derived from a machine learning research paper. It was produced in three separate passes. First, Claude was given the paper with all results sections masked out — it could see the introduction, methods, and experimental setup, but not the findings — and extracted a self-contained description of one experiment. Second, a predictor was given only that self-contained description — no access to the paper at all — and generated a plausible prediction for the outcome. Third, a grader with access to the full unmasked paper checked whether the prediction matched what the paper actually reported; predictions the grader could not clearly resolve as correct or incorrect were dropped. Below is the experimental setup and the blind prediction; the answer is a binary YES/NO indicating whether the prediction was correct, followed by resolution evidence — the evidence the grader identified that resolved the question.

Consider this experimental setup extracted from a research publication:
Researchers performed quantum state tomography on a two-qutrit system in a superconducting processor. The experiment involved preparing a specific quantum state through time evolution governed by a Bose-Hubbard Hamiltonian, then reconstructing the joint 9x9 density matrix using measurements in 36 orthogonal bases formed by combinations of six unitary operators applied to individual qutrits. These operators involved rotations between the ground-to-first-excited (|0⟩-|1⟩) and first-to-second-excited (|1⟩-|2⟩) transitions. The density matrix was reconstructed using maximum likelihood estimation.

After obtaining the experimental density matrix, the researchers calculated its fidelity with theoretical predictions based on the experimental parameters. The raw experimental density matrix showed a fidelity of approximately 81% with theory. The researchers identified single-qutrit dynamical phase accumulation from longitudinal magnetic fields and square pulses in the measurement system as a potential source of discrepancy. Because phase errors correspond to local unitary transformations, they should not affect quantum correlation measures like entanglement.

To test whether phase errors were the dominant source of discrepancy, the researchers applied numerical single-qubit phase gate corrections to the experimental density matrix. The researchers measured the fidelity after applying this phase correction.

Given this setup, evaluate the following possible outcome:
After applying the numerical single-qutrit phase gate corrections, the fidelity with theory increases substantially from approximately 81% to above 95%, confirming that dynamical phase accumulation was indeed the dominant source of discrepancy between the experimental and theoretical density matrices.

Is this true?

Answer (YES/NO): YES